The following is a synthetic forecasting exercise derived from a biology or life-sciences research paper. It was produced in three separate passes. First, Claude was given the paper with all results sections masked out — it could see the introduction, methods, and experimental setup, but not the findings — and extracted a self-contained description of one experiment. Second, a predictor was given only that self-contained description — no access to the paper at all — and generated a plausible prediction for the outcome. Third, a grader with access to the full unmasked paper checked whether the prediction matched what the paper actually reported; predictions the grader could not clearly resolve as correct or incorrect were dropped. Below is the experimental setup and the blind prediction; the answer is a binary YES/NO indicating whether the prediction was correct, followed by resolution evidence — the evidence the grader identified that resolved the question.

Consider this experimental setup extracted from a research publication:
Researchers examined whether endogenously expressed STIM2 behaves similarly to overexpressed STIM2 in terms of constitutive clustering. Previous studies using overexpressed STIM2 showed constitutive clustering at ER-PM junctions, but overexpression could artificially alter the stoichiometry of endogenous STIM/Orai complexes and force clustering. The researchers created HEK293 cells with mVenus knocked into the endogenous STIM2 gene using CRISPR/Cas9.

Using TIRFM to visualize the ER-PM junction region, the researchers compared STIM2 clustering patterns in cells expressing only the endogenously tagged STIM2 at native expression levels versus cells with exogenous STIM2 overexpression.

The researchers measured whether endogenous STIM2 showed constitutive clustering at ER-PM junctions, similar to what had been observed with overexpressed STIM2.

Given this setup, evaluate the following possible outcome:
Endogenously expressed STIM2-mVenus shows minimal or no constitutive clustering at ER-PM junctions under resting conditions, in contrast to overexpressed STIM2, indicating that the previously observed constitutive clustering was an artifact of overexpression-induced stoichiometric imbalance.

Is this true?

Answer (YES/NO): NO